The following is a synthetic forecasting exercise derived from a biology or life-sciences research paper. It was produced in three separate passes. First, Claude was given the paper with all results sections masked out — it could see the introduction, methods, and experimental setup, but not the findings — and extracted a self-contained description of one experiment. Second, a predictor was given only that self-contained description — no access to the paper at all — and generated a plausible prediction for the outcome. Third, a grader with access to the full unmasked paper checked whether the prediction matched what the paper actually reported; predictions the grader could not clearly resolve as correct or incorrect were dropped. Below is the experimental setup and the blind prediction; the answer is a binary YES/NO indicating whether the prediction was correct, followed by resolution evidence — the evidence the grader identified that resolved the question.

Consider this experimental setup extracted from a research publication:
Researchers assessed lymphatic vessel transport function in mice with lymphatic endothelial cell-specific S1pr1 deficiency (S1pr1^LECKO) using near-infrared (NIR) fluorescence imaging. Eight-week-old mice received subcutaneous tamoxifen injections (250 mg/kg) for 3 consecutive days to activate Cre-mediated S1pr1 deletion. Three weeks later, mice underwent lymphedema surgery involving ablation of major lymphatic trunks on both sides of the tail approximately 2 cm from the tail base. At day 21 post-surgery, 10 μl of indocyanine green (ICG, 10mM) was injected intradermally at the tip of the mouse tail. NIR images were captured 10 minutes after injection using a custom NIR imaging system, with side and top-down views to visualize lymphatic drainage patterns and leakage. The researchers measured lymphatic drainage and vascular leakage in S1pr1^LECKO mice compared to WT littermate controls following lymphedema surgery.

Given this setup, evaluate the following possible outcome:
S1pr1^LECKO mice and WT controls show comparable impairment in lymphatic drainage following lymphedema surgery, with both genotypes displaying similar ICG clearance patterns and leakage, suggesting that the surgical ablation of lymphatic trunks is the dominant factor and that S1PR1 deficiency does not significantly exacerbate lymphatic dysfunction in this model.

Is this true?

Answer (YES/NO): NO